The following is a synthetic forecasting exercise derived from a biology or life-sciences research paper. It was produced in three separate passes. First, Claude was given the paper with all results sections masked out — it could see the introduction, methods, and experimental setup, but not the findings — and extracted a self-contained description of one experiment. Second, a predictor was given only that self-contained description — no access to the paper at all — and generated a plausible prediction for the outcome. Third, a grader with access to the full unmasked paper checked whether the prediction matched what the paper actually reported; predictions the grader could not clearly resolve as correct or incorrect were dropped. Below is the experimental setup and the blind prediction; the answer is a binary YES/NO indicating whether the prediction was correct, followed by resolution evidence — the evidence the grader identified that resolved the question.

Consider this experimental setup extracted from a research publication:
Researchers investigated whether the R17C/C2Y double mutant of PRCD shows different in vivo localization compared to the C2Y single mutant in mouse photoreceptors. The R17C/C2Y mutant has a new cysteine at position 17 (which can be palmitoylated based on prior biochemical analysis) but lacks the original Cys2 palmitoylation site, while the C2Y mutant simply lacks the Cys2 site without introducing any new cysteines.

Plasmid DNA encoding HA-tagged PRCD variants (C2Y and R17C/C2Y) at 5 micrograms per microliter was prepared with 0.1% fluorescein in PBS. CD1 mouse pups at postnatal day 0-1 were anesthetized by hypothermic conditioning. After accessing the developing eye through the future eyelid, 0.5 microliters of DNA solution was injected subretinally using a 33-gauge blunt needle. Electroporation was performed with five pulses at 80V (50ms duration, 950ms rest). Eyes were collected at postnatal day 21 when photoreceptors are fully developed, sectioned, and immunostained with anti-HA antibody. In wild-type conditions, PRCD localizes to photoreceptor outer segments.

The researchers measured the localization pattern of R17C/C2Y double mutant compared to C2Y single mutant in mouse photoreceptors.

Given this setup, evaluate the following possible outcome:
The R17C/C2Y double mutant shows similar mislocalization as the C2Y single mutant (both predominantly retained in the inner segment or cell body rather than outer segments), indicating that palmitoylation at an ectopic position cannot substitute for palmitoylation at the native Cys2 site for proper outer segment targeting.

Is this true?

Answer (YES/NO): YES